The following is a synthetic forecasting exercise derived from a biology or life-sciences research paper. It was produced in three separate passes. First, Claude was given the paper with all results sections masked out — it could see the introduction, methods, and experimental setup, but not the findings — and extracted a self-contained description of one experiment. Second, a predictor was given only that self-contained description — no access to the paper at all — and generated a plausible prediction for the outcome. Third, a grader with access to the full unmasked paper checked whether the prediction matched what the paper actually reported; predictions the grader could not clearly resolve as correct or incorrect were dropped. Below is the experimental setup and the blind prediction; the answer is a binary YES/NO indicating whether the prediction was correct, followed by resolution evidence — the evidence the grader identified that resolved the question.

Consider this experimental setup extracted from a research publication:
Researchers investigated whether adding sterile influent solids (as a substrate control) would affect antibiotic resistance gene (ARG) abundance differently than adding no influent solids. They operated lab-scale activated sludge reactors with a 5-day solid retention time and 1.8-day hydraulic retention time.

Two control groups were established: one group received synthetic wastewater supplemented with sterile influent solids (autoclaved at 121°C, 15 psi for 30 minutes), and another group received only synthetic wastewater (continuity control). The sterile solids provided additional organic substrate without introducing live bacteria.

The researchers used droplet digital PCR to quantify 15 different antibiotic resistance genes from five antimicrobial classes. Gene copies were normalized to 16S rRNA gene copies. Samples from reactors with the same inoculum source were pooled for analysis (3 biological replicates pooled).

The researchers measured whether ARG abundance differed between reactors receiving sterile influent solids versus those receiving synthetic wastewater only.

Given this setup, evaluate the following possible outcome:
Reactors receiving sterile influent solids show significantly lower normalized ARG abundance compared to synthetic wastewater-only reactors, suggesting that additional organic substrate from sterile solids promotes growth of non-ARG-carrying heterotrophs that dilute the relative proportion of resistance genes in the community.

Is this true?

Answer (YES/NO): NO